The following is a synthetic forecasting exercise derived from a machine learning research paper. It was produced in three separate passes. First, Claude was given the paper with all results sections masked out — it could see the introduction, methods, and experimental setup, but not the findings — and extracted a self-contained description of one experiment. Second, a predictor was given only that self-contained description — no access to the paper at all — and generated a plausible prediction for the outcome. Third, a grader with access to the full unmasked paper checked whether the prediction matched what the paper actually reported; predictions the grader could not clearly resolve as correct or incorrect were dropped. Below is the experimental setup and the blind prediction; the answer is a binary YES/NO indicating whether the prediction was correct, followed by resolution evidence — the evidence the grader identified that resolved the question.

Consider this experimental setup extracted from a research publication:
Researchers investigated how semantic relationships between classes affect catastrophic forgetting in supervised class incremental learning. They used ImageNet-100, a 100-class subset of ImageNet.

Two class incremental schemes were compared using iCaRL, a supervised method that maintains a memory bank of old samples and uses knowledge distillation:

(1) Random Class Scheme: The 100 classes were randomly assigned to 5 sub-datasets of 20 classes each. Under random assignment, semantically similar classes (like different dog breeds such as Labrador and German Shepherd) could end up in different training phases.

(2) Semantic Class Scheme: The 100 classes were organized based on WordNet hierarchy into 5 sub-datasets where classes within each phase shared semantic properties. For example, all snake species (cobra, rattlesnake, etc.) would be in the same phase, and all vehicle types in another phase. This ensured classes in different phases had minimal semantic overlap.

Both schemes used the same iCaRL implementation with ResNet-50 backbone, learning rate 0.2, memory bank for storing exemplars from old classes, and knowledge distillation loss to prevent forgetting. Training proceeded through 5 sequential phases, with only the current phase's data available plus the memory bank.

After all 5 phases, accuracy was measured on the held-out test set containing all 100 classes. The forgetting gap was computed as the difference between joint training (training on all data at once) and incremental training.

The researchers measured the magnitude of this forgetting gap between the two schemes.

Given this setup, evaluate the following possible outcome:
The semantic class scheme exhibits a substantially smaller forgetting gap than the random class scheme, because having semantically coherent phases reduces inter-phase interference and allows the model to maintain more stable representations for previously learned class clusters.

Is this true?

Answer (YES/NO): NO